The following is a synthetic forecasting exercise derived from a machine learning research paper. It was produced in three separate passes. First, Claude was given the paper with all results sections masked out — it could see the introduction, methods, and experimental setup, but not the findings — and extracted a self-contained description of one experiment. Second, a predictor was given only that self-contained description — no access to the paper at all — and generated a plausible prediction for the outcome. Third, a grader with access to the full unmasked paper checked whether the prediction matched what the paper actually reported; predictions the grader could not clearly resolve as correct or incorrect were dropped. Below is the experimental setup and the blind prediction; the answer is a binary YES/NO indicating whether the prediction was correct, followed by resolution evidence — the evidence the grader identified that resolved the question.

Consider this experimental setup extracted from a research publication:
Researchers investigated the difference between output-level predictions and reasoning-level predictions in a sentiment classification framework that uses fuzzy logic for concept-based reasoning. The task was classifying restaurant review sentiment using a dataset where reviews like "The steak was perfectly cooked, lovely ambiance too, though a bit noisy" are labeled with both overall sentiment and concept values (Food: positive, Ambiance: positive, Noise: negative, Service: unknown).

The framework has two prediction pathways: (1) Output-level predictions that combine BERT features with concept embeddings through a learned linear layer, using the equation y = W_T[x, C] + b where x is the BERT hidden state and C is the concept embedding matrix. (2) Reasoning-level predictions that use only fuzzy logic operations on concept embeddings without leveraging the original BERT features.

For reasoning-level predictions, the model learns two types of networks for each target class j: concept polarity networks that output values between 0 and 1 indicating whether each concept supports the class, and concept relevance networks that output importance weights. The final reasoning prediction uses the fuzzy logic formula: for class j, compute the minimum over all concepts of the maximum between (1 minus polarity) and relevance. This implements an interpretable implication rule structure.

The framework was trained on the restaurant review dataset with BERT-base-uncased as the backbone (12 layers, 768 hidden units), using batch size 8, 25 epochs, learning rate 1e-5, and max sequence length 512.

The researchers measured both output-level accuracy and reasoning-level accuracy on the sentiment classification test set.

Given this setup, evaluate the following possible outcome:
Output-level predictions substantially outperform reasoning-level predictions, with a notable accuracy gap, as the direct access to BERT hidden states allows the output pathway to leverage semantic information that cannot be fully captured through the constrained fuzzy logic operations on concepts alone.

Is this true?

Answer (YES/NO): YES